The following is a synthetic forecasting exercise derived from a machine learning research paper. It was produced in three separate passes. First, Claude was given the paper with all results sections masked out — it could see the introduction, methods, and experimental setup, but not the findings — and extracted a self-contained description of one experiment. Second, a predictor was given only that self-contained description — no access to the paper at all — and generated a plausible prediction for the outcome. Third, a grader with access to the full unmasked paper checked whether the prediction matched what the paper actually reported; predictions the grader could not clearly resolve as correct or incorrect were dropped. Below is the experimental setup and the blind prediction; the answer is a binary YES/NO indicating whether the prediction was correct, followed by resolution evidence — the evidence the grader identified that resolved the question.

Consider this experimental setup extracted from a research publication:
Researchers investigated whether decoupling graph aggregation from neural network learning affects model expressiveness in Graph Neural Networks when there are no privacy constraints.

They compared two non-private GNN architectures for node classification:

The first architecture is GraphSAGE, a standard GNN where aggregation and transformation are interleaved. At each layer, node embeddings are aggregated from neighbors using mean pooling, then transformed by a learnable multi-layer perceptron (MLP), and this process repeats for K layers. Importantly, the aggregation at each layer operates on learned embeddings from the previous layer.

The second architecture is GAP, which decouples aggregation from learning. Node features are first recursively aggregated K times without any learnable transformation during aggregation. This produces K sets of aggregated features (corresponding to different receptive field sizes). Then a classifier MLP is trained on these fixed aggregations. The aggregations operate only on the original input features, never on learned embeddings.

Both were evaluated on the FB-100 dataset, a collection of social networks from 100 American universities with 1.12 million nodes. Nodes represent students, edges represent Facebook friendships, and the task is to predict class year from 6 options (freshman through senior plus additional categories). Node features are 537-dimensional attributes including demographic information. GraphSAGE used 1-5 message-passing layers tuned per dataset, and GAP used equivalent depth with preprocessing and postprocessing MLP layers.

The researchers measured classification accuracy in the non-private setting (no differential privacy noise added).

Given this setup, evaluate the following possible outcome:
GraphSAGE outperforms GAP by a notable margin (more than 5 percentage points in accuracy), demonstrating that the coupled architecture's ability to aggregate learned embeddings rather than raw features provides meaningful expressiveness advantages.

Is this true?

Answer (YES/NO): YES